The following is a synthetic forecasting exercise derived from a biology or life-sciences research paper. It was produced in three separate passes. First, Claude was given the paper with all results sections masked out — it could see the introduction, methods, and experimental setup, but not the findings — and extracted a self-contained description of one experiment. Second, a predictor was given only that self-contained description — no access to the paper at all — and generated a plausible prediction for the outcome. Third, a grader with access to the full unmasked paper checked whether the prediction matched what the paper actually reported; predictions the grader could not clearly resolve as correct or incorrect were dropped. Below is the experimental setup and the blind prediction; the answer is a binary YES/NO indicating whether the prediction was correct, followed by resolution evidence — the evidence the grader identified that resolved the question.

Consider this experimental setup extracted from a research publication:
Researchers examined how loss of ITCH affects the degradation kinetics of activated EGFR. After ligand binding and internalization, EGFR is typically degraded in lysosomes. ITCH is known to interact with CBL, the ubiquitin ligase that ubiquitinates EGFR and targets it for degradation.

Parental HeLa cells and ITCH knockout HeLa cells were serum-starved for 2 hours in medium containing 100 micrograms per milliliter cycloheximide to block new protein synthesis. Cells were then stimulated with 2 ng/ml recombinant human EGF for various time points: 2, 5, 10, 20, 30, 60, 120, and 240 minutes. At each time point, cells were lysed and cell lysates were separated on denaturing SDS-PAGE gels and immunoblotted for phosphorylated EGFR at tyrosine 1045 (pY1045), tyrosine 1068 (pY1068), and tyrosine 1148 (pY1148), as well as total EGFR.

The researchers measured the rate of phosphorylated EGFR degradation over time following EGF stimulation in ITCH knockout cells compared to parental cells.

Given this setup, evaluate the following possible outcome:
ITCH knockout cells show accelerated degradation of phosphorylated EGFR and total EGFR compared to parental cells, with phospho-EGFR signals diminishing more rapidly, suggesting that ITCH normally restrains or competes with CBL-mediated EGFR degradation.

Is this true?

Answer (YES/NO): NO